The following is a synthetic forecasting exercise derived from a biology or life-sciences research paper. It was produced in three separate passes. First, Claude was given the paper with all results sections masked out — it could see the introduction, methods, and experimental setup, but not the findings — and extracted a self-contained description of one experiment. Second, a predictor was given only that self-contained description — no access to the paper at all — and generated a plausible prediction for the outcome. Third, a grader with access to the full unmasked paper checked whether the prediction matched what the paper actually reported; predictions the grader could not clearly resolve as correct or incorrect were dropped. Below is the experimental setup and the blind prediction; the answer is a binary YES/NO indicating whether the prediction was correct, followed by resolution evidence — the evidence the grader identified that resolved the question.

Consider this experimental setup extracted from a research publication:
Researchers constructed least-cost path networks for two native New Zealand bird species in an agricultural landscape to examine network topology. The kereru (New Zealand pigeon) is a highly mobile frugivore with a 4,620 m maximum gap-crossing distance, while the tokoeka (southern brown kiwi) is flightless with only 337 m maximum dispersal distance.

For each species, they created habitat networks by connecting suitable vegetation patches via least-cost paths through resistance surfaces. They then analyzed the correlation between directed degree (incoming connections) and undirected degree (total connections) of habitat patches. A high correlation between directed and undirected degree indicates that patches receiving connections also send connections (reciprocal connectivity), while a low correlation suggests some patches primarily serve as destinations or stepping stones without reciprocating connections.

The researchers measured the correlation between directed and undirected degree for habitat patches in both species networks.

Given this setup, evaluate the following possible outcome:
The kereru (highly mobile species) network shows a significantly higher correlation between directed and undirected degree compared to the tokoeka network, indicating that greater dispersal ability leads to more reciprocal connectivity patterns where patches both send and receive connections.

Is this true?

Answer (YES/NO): NO